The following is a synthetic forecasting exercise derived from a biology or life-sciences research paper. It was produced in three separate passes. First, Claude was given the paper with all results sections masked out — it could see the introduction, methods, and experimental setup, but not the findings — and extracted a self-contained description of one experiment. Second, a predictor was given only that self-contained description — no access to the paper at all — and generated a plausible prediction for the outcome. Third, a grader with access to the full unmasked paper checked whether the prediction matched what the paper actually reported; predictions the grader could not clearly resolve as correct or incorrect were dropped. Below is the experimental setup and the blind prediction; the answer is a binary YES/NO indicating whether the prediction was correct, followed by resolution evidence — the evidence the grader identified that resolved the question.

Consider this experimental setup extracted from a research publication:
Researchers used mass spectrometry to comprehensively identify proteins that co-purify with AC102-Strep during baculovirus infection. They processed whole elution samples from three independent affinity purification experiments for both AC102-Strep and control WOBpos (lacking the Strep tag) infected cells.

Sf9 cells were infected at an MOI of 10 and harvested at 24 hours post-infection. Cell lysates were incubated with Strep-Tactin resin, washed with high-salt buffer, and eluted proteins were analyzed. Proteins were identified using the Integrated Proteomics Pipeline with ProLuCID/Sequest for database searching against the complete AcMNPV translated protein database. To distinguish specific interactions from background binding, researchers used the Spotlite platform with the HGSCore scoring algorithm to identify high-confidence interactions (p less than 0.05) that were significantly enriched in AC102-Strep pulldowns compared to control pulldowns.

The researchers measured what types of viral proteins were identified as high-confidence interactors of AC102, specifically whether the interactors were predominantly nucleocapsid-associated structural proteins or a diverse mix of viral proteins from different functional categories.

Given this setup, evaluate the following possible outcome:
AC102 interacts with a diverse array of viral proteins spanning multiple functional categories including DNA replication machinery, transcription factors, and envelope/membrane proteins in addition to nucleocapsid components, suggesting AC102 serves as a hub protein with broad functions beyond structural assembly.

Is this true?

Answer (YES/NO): NO